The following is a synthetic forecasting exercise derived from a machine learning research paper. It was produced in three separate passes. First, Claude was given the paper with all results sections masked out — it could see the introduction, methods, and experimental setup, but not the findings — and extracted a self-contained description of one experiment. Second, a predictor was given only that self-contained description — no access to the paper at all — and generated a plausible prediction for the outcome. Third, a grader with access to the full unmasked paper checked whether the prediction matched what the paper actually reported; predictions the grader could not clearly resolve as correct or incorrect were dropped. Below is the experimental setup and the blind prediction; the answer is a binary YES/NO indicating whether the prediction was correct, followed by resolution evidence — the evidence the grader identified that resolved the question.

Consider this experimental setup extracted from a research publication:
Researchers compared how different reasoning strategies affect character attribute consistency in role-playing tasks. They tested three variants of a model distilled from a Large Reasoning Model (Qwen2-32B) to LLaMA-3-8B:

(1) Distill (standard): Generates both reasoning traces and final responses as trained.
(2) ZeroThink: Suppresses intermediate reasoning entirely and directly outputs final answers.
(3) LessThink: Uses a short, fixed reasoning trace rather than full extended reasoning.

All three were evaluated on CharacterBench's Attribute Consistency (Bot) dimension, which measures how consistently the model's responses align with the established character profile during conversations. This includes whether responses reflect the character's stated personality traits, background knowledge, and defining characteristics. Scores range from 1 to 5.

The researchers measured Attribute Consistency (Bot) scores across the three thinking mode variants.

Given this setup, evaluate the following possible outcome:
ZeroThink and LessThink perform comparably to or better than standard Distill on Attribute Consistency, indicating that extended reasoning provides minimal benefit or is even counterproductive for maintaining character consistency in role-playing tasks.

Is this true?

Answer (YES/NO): YES